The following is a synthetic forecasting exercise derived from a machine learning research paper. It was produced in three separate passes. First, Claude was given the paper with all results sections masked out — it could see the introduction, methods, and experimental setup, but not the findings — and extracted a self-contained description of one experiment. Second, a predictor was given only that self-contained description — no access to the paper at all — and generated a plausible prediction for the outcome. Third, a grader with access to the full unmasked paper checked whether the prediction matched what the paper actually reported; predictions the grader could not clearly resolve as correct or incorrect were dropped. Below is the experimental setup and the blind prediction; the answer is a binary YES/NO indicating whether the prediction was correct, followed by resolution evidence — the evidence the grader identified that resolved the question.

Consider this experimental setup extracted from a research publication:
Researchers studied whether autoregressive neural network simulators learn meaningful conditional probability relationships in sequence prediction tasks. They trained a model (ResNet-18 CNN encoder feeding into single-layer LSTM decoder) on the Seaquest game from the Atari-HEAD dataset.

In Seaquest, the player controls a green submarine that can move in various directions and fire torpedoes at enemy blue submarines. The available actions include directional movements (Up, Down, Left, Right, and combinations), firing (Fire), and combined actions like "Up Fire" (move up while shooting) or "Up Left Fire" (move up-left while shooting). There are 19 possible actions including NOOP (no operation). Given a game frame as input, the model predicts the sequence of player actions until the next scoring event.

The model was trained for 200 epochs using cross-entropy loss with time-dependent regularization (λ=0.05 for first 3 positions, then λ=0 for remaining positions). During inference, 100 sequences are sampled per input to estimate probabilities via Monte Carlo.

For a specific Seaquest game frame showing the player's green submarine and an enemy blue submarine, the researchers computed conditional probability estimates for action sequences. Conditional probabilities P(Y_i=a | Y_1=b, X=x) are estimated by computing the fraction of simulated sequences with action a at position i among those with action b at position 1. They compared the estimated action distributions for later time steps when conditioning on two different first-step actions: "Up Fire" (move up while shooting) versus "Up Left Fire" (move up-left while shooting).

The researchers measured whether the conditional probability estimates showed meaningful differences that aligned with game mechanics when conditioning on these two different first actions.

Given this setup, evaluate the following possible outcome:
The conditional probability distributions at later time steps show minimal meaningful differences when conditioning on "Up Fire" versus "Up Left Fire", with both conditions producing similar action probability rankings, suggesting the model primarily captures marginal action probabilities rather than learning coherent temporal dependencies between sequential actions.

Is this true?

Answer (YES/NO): NO